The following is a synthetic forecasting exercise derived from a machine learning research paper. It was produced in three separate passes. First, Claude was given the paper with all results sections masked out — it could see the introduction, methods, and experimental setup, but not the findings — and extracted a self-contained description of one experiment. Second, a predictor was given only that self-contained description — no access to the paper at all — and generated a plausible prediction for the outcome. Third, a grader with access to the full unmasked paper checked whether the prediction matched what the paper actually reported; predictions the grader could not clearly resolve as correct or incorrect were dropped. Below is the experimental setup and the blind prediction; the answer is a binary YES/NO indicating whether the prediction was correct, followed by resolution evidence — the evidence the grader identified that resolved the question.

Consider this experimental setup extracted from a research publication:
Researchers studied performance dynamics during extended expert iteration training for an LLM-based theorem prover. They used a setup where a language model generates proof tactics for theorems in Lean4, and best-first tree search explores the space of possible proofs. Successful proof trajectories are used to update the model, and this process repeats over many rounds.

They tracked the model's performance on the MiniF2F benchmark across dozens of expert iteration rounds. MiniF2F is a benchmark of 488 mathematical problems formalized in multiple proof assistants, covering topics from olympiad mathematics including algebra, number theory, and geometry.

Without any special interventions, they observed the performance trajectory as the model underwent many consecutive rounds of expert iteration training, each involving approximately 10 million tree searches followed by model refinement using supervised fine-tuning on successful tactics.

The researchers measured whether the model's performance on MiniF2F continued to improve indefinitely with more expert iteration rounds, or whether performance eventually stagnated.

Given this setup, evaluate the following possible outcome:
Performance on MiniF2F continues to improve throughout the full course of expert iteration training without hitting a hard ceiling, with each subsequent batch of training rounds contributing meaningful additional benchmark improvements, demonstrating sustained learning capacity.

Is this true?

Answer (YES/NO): NO